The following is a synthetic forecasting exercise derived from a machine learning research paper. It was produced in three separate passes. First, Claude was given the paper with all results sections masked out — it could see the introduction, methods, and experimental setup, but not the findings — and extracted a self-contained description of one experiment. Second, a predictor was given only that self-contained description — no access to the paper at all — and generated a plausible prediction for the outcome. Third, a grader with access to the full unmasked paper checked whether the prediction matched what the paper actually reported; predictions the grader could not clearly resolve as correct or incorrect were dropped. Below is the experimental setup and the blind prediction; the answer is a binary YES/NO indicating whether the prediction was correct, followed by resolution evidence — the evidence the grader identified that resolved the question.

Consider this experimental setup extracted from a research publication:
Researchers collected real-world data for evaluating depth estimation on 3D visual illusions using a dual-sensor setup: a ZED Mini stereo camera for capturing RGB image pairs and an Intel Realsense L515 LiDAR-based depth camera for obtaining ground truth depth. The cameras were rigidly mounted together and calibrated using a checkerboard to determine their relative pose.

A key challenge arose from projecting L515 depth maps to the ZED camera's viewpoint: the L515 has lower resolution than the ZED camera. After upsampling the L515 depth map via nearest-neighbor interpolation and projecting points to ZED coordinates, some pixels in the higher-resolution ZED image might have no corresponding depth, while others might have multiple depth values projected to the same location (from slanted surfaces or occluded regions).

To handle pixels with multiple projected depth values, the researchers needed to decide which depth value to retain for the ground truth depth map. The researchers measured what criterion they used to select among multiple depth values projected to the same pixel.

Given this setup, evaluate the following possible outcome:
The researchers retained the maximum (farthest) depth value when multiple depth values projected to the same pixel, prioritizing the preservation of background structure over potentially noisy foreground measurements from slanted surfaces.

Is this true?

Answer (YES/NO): NO